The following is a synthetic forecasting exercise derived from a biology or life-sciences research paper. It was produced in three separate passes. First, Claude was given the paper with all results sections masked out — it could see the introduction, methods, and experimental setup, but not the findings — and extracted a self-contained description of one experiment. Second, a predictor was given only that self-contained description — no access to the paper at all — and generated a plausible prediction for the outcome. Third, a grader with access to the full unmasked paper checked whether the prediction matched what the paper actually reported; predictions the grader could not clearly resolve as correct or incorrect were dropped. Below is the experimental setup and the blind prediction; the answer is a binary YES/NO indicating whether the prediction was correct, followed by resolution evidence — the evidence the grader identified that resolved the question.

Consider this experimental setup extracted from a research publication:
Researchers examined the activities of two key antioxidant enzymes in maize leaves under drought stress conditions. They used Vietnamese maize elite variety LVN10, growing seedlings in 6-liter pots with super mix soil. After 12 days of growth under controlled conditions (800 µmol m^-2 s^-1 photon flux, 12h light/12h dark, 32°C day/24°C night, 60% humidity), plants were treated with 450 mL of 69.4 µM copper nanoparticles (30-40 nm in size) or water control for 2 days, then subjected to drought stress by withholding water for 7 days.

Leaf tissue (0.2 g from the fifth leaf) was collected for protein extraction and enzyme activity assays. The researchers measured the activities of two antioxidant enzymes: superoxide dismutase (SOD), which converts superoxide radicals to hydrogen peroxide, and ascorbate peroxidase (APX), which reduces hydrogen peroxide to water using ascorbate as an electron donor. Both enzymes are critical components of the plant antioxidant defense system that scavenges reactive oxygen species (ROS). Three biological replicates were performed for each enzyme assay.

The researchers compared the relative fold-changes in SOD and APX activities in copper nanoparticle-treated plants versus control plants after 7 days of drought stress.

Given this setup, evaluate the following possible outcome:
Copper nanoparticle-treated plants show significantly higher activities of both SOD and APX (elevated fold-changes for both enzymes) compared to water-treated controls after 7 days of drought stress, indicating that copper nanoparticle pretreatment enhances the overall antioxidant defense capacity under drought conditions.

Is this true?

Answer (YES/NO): YES